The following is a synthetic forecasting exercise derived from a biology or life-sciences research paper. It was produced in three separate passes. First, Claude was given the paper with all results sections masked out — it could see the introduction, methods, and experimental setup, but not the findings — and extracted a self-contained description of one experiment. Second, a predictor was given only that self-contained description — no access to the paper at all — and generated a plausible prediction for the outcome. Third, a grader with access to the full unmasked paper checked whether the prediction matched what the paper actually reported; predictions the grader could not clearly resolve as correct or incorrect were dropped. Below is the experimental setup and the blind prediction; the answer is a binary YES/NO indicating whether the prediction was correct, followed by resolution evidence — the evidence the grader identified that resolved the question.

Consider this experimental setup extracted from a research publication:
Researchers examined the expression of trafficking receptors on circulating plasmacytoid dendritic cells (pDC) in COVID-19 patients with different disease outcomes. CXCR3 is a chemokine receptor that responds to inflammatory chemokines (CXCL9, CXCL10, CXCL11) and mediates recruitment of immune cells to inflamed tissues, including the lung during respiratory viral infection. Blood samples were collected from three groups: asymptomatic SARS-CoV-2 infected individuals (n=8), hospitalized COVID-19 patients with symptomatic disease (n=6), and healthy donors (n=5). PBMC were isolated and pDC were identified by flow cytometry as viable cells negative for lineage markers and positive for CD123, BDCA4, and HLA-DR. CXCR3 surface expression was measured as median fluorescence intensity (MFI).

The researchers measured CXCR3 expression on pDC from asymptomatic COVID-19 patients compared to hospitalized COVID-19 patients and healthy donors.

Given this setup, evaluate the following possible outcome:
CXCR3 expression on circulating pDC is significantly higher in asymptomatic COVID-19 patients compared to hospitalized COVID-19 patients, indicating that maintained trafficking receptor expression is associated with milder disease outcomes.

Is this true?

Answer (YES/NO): NO